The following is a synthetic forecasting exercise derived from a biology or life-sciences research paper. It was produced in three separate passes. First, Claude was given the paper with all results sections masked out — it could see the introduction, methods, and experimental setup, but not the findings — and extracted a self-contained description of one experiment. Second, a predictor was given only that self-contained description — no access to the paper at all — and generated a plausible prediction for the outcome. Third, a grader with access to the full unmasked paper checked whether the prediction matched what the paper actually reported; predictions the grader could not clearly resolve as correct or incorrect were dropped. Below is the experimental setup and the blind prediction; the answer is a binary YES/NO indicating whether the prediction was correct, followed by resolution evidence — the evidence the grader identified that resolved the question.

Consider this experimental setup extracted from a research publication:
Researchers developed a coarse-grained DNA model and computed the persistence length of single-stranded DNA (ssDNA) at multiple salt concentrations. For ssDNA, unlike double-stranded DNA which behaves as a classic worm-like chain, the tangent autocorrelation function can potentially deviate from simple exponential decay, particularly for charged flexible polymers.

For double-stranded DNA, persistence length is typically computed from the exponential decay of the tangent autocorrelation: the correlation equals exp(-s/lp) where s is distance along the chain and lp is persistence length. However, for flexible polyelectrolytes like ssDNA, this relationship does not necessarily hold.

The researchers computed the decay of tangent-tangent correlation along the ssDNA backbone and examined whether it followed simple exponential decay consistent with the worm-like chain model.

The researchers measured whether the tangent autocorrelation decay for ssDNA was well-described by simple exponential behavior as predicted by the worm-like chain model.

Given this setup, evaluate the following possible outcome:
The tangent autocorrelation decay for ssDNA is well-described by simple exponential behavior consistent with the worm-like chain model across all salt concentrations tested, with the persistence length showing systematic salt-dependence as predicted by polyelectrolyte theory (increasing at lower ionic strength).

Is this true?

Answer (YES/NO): NO